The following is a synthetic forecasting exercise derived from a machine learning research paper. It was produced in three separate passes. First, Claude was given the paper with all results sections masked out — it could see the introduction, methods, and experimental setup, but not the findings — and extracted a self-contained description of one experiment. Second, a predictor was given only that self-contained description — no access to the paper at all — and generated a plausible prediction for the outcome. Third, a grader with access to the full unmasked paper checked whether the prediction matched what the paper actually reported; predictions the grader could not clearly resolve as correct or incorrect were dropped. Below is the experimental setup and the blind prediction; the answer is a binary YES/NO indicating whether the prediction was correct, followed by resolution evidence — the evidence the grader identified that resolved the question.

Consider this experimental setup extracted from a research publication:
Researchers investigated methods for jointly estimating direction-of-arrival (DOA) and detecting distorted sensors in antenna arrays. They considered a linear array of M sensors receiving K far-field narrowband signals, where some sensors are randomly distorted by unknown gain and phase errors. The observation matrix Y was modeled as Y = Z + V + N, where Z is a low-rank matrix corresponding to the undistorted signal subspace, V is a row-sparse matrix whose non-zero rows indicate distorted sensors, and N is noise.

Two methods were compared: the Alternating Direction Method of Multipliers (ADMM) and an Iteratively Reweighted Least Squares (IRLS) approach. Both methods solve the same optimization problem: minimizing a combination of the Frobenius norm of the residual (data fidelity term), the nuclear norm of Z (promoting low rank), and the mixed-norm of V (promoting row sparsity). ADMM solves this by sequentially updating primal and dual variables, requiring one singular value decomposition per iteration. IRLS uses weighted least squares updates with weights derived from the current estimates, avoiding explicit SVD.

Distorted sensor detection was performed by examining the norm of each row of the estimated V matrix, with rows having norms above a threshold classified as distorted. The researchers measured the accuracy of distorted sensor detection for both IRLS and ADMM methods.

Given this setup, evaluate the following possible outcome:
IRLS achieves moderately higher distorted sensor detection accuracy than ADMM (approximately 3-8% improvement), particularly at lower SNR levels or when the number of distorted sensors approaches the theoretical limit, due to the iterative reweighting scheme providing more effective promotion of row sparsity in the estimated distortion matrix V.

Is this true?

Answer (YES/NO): NO